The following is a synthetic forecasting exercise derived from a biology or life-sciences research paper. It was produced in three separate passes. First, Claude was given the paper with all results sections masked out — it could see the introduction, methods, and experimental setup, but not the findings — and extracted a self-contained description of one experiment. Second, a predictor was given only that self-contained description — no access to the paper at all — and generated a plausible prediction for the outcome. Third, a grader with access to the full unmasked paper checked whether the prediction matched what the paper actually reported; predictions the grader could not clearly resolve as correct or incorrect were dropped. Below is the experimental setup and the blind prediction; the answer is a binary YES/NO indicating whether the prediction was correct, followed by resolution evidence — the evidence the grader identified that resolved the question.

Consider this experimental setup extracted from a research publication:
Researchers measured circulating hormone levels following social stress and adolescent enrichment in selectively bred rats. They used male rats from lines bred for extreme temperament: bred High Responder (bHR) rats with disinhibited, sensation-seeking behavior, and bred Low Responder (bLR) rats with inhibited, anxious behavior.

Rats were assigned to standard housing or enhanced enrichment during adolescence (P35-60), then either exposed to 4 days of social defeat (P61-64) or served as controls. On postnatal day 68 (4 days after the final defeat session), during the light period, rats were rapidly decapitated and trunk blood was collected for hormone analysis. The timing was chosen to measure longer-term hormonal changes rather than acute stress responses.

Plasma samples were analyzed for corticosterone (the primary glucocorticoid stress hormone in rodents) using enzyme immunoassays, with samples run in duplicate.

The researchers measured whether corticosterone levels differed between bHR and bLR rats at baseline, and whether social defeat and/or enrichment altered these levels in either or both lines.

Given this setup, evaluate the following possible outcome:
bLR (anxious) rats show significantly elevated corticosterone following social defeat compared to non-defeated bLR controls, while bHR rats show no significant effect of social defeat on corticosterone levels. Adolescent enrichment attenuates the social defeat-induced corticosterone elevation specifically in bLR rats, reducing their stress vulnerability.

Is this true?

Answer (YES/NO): NO